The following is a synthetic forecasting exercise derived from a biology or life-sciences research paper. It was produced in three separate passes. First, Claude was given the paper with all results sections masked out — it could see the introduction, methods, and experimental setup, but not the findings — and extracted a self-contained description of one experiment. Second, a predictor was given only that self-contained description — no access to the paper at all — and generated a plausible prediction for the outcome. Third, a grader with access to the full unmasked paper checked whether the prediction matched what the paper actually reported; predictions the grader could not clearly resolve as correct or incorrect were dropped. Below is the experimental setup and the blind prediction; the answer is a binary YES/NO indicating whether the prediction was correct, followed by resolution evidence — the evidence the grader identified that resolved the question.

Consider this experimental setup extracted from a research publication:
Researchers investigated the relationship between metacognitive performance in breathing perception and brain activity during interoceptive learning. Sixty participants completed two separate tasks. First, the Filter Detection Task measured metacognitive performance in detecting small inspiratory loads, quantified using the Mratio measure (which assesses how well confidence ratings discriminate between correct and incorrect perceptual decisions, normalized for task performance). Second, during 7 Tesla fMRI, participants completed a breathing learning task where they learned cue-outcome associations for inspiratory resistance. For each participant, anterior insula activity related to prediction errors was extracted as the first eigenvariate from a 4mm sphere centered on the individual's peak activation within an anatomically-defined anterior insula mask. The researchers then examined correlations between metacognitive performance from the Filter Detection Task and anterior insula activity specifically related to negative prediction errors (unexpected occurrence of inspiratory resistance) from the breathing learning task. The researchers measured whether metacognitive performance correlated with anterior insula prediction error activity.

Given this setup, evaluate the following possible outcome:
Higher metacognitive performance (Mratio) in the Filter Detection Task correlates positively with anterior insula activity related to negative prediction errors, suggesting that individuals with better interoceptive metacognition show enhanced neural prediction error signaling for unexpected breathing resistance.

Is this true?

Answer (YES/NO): YES